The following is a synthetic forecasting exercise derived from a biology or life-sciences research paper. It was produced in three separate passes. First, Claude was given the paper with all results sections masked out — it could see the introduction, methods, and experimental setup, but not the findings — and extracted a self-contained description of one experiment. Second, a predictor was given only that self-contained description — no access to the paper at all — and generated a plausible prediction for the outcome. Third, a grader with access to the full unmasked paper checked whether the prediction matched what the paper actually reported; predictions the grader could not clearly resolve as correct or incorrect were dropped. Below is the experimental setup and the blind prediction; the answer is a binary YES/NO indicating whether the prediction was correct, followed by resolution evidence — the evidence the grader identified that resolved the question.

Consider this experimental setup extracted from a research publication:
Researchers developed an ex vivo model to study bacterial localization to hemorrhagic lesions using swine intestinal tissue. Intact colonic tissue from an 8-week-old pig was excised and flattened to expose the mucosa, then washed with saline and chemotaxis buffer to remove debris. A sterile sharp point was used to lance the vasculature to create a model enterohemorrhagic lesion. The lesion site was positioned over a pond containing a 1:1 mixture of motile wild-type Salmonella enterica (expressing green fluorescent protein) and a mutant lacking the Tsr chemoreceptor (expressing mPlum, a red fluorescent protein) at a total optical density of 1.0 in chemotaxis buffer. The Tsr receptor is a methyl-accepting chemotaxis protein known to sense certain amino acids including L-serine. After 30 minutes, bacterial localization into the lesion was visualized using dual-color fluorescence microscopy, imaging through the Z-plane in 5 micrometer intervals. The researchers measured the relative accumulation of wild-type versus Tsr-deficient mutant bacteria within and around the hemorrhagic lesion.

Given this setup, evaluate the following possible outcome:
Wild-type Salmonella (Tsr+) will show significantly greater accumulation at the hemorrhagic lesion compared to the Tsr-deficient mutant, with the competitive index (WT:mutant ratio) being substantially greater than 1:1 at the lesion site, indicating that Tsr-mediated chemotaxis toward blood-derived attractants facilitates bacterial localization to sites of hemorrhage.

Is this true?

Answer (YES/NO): YES